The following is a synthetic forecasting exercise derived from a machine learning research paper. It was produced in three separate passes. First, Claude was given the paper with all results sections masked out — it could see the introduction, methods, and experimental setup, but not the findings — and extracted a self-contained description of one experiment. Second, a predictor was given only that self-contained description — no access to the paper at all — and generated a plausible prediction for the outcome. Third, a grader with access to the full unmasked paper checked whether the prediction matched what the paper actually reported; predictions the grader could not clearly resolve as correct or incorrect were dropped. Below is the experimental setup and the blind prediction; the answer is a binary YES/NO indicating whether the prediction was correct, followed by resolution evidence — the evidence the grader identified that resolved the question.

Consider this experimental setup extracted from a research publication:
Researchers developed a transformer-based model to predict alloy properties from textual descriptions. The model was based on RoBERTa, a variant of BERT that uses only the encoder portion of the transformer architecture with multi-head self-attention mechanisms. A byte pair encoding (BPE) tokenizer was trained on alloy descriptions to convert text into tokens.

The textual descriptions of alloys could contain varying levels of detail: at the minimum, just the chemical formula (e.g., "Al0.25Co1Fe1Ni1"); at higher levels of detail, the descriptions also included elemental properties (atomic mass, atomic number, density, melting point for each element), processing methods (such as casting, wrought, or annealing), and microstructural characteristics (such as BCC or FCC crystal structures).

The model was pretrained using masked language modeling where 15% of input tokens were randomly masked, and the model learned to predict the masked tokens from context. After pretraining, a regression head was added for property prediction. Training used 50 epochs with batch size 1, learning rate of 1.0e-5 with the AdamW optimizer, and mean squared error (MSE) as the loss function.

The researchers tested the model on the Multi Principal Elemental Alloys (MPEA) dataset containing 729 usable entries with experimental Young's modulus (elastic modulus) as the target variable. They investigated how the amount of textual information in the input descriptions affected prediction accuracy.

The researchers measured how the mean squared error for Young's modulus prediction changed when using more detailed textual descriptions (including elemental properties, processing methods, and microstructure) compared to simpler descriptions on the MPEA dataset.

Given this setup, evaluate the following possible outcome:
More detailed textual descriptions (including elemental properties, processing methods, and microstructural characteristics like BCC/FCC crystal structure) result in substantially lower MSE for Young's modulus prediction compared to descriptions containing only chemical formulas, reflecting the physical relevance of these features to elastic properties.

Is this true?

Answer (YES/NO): YES